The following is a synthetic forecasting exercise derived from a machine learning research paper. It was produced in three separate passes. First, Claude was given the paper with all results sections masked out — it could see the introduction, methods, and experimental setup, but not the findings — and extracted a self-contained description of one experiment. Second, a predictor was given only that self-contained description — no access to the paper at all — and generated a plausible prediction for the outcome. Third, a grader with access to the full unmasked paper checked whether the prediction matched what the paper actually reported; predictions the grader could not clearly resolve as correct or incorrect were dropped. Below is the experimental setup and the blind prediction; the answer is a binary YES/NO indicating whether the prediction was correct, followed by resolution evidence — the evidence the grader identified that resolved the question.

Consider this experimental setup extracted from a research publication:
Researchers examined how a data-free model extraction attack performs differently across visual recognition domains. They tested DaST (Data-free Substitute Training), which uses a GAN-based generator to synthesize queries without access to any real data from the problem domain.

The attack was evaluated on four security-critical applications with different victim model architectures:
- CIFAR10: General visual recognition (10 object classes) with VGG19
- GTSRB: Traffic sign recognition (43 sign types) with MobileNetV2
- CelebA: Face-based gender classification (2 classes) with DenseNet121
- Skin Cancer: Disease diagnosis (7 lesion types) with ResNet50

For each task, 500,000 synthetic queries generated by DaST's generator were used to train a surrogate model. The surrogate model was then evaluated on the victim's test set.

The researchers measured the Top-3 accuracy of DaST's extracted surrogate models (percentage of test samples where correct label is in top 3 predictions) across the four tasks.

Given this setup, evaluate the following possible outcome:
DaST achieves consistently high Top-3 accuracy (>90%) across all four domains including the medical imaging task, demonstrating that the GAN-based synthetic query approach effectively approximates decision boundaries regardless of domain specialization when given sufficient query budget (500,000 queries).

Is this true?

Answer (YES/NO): NO